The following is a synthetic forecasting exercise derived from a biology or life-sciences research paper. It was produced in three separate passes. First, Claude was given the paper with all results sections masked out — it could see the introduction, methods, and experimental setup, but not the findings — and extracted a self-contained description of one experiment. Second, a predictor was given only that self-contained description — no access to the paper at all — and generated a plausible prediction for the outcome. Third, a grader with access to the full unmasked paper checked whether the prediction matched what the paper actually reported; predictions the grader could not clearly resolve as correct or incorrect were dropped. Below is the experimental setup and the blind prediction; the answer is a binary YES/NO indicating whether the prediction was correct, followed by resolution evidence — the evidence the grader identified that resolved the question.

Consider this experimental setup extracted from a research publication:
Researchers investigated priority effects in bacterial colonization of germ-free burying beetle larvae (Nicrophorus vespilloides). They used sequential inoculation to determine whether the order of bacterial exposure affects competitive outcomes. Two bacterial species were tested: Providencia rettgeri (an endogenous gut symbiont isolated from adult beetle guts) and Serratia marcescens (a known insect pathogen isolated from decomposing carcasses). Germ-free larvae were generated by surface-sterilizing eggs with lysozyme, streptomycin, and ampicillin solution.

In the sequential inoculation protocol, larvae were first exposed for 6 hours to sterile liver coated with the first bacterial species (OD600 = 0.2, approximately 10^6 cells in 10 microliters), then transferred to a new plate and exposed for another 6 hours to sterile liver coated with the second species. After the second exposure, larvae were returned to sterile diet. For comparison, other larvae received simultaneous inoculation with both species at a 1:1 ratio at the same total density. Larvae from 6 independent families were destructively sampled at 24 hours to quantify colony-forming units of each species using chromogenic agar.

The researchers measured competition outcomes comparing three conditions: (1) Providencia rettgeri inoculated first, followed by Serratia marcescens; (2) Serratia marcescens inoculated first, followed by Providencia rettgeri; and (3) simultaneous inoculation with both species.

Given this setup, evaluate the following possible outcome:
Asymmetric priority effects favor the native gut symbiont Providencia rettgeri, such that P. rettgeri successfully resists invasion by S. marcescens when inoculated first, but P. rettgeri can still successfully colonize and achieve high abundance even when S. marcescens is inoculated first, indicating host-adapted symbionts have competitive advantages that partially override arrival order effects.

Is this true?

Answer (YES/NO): NO